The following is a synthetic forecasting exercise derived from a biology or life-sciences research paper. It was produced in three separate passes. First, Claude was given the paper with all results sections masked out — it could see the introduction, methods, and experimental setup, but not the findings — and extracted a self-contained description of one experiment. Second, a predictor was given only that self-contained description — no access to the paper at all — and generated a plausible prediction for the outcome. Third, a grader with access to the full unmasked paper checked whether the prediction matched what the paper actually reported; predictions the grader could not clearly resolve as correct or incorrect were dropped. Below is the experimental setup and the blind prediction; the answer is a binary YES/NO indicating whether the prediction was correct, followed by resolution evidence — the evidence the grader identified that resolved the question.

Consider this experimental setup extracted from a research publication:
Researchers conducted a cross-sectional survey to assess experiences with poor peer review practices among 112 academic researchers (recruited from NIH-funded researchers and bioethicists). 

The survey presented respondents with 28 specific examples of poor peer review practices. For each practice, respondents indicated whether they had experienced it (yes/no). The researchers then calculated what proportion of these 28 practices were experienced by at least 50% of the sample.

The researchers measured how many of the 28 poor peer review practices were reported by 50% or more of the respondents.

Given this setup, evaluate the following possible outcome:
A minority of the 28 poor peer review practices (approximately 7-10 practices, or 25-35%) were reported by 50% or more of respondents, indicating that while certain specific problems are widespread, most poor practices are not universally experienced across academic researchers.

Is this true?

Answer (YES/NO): NO